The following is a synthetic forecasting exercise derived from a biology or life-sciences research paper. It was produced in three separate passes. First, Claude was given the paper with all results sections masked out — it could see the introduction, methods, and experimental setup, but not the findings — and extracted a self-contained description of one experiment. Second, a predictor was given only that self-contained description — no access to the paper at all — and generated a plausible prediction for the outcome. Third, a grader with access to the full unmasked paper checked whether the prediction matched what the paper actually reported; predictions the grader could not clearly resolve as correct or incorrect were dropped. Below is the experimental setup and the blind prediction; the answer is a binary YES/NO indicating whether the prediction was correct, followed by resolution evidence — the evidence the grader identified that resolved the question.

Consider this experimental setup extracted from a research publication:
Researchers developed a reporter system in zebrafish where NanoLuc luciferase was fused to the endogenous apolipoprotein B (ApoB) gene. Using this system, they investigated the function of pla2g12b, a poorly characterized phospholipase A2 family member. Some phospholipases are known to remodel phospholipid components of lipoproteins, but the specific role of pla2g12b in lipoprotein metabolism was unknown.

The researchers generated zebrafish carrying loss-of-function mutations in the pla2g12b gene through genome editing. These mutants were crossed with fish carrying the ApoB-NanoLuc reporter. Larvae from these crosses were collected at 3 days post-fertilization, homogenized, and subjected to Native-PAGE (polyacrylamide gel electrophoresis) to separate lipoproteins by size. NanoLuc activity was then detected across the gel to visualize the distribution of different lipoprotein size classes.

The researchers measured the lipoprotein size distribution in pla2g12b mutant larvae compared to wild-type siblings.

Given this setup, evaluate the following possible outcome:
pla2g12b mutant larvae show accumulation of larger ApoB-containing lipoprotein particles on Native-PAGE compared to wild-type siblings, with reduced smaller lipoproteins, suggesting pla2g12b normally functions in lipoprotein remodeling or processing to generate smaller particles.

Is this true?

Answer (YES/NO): NO